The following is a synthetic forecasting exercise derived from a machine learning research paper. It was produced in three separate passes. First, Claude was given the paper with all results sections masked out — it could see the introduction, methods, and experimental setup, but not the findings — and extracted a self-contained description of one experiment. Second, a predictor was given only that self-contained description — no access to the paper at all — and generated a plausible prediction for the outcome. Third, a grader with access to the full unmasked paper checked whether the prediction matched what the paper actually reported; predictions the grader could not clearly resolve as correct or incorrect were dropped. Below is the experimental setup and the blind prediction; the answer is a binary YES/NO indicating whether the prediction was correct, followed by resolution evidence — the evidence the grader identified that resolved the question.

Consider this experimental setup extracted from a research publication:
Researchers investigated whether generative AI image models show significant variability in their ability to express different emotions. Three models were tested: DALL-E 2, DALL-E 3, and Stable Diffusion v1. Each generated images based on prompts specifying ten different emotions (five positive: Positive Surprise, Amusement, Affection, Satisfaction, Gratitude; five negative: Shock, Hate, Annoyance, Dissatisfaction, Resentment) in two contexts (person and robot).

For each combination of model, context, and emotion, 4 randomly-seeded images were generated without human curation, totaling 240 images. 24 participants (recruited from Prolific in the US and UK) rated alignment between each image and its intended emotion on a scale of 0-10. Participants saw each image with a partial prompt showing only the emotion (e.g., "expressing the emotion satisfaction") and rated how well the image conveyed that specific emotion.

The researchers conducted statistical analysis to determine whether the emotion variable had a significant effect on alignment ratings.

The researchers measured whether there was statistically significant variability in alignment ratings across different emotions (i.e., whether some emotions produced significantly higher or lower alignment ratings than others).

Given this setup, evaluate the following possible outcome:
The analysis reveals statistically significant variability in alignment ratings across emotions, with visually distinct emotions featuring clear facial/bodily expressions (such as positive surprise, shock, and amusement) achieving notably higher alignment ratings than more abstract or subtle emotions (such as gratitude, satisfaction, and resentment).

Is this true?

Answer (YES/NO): NO